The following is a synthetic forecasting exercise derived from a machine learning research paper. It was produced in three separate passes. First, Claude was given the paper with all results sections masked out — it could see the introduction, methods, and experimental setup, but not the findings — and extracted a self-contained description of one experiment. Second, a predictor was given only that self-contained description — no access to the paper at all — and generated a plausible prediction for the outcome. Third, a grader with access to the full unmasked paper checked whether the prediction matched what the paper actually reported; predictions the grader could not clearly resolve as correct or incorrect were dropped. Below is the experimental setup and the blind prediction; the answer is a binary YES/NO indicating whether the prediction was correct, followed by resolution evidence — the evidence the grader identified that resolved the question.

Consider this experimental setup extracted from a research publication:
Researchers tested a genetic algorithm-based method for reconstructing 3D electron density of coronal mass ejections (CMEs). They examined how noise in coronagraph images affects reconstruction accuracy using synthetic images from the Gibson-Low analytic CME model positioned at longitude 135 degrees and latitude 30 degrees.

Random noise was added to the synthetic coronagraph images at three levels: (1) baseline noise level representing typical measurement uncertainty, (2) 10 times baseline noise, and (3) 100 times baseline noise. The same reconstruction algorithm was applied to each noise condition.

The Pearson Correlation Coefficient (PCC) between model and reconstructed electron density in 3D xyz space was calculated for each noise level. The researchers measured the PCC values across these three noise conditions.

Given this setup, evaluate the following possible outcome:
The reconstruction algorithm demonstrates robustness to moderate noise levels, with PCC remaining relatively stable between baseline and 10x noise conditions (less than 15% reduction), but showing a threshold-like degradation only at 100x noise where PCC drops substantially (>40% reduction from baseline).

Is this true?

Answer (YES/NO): NO